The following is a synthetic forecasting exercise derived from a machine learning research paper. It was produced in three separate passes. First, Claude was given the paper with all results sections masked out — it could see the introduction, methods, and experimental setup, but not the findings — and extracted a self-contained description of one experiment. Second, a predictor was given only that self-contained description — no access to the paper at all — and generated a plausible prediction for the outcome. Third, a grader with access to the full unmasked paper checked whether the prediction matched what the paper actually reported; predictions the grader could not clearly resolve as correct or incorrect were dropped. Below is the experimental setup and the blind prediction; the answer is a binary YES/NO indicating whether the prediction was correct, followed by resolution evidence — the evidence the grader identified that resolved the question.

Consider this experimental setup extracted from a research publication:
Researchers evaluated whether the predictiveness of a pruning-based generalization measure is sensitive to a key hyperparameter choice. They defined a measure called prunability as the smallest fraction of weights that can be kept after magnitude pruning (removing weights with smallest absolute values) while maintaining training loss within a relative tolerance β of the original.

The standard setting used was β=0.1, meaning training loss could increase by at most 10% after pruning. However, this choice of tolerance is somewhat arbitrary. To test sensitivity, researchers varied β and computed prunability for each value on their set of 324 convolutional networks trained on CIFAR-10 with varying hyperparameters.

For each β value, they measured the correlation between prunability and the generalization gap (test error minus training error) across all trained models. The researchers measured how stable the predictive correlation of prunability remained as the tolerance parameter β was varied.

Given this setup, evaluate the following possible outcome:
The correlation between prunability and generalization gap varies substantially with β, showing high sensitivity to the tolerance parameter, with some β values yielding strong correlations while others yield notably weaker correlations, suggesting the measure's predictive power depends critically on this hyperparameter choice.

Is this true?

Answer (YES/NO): NO